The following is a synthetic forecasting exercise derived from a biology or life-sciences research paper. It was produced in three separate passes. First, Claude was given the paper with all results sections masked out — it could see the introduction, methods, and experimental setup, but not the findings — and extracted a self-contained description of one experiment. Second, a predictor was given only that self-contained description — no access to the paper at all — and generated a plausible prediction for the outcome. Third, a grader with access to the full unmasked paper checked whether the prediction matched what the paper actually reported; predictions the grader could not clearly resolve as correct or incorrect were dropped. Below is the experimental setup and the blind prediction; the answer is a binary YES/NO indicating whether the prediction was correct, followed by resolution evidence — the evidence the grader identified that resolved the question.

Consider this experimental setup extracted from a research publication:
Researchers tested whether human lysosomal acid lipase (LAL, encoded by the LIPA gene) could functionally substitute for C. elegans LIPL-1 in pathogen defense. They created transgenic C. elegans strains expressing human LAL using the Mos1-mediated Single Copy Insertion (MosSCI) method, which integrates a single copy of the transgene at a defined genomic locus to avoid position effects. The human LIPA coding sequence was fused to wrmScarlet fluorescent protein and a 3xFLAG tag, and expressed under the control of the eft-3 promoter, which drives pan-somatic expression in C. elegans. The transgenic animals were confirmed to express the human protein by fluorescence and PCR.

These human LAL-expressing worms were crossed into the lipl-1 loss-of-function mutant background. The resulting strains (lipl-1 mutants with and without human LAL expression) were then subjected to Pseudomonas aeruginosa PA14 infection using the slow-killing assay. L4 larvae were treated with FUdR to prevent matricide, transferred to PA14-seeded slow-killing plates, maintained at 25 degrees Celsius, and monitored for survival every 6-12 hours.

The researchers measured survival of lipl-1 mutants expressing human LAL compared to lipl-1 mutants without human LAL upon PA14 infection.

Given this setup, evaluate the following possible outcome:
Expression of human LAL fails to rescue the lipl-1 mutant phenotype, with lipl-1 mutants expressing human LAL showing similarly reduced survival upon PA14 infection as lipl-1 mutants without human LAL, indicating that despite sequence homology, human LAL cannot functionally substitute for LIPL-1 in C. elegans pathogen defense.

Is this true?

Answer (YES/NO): NO